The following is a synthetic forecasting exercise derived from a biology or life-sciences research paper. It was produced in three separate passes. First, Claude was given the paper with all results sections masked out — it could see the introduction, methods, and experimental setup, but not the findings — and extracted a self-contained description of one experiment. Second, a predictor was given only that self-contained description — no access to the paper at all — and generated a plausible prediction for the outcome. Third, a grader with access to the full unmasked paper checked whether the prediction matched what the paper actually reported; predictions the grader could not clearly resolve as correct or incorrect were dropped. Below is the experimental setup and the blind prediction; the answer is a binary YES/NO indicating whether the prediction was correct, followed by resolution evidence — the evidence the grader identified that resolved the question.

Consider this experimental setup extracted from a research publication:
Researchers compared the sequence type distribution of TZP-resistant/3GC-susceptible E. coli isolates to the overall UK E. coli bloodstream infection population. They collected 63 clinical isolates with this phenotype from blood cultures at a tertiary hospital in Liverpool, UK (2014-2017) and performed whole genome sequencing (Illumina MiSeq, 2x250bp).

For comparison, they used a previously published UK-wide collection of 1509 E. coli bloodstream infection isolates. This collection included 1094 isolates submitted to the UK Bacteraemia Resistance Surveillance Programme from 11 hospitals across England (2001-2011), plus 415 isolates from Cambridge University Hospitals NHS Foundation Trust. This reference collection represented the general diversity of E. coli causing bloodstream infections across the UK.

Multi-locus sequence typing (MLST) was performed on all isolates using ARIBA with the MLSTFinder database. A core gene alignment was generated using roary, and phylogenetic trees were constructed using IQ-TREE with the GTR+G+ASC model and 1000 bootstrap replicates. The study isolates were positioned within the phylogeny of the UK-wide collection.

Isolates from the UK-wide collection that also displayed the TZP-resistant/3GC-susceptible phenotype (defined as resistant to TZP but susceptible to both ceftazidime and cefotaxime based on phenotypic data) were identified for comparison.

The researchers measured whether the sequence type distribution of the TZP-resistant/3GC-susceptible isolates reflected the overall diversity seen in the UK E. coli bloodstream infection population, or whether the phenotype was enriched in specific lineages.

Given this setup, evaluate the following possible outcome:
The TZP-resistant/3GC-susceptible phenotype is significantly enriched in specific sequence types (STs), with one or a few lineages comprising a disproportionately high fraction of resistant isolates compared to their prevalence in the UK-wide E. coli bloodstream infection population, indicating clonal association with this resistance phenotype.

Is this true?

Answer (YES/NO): NO